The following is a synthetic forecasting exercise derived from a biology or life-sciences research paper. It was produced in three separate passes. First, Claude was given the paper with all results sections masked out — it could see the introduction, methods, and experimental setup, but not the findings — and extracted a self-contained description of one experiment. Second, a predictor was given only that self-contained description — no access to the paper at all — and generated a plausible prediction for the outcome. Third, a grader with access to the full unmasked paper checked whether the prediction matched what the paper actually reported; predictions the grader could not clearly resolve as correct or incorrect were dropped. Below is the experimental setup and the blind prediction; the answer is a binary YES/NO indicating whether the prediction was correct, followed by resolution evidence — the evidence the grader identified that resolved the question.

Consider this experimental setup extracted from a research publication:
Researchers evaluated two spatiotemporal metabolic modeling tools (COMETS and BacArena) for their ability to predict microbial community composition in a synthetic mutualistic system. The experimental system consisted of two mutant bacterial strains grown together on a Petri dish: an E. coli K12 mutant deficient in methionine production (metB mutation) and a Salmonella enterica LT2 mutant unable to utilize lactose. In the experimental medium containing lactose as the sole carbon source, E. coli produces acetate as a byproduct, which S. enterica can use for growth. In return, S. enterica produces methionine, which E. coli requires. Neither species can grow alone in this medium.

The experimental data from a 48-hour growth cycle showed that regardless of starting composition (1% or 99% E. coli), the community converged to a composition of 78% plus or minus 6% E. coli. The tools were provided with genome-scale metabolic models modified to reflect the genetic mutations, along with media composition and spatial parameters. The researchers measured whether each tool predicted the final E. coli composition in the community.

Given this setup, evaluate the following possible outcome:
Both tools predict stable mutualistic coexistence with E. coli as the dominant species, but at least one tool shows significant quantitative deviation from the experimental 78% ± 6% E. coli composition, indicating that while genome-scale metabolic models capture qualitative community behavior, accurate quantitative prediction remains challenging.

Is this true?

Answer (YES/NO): YES